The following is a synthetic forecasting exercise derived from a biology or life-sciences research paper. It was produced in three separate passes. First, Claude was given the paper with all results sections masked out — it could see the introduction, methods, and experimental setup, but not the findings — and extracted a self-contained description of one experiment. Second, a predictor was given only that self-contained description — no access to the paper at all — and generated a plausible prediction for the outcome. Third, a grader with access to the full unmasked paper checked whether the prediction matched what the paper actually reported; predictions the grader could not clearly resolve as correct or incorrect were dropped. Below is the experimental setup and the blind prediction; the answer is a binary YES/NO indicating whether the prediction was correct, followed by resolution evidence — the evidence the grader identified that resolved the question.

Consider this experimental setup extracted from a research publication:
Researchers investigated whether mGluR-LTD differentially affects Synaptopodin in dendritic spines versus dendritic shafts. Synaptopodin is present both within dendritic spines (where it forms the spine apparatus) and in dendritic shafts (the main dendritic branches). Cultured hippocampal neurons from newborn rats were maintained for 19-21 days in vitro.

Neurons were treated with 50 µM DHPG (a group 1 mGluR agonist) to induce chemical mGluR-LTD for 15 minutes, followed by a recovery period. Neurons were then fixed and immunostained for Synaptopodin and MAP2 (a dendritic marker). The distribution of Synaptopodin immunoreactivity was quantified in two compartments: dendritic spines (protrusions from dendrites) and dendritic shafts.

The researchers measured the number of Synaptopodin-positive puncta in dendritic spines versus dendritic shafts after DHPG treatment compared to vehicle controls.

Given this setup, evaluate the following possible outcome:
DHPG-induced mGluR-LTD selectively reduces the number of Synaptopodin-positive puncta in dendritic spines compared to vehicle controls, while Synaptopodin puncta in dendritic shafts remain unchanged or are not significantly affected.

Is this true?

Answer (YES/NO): NO